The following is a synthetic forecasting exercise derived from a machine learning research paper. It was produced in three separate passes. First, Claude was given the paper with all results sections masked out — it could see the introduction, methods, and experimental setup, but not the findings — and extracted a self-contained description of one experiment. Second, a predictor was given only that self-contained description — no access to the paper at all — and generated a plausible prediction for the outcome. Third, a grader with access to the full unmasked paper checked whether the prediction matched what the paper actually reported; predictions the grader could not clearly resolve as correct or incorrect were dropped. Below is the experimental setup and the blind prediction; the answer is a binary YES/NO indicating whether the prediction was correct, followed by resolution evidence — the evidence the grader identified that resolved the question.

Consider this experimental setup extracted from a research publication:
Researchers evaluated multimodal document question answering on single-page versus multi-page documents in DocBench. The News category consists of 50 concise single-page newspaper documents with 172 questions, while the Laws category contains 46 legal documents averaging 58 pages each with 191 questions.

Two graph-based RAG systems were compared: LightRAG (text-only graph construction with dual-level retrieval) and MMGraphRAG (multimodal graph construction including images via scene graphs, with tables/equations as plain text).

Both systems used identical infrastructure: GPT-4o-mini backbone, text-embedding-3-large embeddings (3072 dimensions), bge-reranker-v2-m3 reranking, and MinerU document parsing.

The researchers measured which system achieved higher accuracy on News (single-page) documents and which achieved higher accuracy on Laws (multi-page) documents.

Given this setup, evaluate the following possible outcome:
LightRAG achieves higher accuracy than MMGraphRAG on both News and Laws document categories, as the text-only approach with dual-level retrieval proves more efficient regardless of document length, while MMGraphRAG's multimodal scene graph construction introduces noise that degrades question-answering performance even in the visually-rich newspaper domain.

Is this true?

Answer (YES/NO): YES